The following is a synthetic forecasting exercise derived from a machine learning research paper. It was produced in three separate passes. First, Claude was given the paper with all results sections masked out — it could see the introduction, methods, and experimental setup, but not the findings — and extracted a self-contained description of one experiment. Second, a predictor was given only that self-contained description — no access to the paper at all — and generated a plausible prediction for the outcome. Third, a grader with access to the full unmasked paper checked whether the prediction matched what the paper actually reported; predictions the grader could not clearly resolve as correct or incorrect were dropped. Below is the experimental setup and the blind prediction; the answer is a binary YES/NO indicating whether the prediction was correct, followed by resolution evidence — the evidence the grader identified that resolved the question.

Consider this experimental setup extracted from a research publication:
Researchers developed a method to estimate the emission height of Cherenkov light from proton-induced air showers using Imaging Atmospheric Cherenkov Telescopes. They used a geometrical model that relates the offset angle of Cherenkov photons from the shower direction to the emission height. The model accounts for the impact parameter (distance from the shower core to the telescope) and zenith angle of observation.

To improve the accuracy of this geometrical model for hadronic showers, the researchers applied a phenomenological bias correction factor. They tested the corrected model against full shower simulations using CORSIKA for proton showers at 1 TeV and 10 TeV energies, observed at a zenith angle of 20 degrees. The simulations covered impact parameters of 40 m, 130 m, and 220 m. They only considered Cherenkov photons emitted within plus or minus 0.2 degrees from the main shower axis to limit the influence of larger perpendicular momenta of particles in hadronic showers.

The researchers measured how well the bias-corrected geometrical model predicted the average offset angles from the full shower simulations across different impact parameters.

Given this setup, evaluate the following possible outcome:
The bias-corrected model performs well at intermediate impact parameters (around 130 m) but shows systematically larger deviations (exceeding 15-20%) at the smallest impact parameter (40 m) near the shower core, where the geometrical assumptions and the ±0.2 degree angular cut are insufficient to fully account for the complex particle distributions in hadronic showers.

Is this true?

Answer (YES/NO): NO